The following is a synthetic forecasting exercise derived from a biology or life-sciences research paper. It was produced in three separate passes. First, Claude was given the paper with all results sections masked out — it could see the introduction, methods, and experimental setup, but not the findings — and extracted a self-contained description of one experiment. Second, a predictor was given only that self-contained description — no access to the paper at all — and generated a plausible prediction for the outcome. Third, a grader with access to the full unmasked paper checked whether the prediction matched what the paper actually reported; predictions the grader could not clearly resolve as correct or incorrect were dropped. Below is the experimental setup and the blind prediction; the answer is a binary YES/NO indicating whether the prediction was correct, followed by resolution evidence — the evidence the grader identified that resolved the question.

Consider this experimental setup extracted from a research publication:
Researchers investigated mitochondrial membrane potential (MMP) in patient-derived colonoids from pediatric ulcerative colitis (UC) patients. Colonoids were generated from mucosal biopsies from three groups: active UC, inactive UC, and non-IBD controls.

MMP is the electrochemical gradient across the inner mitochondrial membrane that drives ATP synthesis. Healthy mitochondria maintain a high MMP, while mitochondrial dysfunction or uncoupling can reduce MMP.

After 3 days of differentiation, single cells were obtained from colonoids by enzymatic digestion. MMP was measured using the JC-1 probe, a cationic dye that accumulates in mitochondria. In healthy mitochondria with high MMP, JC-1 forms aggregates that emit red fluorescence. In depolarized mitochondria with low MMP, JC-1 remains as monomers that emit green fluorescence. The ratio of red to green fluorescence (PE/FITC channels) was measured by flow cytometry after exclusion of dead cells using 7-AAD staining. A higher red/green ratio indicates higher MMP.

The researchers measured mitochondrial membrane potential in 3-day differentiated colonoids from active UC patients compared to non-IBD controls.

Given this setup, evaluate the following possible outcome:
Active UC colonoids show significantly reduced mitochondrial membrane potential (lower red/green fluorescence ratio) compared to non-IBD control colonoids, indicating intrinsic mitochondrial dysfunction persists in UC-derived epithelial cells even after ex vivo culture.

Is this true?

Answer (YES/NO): YES